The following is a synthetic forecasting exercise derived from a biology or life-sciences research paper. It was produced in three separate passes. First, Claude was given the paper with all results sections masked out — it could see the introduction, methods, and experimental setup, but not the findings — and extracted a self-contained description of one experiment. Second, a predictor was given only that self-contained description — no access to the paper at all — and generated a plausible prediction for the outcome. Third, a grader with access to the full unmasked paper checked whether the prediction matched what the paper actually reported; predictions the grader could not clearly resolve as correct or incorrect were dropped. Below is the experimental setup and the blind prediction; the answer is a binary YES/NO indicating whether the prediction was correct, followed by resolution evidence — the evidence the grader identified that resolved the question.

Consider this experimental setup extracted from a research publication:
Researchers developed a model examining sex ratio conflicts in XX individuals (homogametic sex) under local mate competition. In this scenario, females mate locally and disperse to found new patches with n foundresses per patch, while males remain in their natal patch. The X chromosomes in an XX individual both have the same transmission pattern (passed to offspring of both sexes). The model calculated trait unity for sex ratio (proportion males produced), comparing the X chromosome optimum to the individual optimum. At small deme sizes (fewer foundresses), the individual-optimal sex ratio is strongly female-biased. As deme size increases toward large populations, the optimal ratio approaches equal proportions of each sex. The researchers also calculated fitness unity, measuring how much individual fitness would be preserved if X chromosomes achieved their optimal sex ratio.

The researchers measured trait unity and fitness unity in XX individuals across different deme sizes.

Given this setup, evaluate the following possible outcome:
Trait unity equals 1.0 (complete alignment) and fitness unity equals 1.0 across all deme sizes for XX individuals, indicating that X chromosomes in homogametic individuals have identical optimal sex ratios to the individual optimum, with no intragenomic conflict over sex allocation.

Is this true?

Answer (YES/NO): NO